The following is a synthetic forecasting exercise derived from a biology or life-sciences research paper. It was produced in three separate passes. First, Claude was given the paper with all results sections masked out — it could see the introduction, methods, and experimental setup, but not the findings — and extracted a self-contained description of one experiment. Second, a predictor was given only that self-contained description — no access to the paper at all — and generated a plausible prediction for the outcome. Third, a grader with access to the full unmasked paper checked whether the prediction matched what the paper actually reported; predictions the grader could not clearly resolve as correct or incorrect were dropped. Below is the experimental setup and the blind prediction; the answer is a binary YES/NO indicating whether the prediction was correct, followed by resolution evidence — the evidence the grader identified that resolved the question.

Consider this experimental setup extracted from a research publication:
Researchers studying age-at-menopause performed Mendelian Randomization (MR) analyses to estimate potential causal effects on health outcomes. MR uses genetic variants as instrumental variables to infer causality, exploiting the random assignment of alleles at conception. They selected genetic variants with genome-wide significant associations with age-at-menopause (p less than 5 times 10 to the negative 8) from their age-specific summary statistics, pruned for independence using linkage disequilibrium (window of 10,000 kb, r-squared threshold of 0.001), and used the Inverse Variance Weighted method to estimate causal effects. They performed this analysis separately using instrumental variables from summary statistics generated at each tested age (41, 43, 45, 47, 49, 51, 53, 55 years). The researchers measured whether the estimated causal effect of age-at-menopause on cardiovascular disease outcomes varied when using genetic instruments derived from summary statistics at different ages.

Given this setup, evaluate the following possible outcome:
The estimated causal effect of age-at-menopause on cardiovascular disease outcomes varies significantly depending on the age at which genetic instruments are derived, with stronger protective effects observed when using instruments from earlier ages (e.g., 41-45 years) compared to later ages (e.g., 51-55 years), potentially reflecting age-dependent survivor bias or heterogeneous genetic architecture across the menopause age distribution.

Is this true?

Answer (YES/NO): NO